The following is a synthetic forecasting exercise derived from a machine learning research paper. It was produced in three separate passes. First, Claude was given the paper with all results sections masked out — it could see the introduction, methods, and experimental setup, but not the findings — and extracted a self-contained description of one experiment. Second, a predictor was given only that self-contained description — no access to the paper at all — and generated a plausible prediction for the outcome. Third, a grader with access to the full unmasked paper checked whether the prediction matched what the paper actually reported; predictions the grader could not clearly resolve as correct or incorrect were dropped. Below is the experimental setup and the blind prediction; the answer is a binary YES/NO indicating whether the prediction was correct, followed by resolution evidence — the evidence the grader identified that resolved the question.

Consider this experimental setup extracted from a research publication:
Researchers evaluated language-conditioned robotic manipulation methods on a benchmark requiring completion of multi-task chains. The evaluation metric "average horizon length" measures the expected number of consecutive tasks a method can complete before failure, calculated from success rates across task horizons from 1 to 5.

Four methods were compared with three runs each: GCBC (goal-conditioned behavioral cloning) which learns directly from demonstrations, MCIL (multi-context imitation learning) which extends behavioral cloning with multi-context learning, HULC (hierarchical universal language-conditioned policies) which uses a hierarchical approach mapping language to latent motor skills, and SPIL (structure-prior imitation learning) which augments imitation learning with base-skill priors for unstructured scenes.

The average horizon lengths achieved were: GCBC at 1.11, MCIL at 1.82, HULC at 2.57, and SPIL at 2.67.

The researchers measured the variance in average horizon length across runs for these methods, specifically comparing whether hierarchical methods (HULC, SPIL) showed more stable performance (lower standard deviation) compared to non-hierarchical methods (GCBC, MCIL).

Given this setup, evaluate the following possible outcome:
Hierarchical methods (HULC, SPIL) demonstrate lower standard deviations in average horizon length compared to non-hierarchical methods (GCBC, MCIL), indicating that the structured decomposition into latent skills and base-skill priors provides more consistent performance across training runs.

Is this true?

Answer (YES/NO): YES